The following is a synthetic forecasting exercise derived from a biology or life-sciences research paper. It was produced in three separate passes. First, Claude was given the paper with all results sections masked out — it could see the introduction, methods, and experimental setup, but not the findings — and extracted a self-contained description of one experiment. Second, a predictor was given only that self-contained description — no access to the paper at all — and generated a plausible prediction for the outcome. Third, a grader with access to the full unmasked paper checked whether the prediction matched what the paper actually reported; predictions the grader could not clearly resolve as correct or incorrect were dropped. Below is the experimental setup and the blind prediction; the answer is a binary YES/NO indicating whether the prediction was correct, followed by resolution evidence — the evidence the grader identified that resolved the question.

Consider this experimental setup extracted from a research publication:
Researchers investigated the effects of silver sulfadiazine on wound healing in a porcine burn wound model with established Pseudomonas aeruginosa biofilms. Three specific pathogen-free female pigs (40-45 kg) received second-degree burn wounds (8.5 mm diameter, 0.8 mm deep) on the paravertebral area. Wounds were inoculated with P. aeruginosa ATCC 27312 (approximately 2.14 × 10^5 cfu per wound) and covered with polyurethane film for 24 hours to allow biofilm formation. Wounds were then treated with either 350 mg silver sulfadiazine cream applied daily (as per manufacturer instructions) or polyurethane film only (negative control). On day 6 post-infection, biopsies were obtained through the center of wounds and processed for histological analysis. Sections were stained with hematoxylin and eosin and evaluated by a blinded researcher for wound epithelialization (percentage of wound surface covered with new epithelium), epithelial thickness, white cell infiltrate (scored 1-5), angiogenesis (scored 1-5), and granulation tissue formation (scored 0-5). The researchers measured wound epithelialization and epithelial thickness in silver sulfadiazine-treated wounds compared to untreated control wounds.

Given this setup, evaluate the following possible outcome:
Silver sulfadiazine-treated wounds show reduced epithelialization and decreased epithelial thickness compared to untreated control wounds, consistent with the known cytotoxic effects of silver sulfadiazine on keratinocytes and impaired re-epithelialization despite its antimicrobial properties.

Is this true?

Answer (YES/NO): NO